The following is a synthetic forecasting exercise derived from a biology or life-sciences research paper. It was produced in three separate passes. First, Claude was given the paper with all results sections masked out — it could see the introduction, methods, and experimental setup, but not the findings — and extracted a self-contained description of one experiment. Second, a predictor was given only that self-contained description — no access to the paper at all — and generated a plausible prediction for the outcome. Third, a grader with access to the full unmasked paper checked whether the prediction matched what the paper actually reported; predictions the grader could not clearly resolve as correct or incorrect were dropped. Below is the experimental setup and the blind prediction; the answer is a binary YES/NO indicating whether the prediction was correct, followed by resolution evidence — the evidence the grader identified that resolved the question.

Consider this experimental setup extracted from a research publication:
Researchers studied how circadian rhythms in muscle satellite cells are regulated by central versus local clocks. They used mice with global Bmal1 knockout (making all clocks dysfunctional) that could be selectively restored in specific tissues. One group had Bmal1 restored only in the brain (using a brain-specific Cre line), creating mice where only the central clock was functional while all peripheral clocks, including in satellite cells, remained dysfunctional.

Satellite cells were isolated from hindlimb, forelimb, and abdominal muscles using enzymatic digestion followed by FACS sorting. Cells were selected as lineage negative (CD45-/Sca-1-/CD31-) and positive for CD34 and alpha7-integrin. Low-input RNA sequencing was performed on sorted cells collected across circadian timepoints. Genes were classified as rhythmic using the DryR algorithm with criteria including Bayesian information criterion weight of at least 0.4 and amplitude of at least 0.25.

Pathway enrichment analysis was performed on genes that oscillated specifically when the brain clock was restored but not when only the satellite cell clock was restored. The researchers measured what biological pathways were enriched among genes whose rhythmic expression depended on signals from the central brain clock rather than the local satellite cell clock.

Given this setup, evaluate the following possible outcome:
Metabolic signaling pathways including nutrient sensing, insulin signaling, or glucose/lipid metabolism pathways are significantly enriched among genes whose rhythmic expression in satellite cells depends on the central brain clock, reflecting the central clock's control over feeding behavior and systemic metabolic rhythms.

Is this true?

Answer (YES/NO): YES